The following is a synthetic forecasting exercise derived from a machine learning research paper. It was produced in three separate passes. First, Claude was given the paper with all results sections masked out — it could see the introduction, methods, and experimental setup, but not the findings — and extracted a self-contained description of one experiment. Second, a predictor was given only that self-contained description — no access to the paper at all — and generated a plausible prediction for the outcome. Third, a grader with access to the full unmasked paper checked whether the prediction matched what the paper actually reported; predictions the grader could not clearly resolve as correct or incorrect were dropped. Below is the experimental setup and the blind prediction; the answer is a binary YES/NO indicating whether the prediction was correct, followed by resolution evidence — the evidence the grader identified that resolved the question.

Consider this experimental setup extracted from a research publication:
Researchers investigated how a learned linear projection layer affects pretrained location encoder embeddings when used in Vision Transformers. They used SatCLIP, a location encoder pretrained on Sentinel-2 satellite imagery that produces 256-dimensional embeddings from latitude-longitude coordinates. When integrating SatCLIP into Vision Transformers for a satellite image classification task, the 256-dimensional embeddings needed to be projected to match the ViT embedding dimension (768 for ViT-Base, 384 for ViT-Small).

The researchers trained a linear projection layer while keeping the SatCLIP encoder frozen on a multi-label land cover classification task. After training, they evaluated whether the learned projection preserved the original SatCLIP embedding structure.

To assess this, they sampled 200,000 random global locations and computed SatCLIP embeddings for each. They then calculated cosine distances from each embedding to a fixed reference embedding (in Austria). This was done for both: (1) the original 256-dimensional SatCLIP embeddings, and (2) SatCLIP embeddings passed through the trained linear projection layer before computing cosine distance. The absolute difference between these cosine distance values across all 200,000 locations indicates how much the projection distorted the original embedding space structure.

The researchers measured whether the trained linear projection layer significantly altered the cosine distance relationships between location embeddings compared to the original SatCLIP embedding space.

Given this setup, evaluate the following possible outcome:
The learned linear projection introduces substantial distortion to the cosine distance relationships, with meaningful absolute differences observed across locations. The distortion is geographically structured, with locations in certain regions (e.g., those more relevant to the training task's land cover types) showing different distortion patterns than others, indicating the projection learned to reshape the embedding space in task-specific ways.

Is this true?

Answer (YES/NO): NO